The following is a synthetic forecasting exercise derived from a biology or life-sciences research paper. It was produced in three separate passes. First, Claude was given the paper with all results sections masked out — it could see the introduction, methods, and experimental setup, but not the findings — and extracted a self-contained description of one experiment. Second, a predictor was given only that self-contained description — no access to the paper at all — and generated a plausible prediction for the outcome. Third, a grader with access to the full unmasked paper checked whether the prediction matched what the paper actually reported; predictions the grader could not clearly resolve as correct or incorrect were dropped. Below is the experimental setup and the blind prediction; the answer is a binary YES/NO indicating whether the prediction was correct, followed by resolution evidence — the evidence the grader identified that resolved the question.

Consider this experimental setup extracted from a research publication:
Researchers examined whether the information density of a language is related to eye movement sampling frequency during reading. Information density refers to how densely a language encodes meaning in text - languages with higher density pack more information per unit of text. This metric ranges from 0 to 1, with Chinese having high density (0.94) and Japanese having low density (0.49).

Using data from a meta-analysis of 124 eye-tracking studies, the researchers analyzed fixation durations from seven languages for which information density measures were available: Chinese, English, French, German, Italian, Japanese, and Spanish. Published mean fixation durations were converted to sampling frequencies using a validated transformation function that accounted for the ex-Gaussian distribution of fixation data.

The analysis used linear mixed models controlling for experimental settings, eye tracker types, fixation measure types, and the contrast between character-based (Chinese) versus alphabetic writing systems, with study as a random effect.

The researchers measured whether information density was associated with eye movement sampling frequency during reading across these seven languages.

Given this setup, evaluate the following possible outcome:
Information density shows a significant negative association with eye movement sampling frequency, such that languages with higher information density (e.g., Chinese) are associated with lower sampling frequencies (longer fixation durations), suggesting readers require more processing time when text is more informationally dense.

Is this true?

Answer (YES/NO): NO